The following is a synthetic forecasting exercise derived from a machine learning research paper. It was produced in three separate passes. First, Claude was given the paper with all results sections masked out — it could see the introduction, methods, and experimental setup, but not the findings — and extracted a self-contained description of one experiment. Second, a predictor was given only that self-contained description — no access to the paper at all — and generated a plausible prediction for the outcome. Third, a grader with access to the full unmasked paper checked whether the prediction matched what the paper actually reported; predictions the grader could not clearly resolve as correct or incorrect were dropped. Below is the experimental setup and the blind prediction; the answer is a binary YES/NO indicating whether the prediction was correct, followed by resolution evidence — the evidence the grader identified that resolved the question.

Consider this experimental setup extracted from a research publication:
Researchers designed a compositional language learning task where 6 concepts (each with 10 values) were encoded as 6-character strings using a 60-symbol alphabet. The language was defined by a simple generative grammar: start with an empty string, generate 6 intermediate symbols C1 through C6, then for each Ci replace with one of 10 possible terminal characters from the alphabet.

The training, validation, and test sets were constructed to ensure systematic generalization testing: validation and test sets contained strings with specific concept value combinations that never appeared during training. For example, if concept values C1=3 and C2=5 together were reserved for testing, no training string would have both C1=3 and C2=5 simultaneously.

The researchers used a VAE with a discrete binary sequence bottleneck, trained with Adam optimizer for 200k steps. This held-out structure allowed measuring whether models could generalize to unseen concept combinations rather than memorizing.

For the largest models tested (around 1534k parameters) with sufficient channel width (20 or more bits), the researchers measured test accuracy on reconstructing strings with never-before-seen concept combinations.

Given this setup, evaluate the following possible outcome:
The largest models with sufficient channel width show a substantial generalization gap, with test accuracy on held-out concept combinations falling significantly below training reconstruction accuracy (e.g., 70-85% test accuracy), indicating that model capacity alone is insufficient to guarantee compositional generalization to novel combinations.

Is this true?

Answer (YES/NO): NO